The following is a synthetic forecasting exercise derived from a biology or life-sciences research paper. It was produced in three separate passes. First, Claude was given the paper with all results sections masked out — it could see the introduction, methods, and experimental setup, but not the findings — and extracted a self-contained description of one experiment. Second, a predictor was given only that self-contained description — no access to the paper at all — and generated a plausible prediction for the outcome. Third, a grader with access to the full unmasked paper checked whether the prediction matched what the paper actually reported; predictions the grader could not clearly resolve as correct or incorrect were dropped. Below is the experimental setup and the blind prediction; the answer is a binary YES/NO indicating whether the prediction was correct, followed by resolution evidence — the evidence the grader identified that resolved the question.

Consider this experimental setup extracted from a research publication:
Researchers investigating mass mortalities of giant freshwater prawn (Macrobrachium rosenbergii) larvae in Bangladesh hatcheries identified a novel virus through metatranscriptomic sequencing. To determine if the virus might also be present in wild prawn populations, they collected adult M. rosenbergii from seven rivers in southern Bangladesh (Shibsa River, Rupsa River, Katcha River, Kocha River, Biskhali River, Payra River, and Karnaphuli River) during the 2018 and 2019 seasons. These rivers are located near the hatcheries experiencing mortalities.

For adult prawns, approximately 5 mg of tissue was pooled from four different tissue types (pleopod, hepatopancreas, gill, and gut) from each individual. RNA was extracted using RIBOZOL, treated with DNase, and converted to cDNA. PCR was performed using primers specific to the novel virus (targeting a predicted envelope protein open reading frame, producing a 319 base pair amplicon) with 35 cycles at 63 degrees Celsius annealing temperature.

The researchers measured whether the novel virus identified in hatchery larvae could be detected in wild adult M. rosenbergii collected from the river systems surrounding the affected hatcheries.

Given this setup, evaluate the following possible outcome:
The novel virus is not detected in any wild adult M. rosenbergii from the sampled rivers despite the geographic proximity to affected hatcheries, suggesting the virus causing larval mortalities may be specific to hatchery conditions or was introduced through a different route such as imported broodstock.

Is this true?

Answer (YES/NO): YES